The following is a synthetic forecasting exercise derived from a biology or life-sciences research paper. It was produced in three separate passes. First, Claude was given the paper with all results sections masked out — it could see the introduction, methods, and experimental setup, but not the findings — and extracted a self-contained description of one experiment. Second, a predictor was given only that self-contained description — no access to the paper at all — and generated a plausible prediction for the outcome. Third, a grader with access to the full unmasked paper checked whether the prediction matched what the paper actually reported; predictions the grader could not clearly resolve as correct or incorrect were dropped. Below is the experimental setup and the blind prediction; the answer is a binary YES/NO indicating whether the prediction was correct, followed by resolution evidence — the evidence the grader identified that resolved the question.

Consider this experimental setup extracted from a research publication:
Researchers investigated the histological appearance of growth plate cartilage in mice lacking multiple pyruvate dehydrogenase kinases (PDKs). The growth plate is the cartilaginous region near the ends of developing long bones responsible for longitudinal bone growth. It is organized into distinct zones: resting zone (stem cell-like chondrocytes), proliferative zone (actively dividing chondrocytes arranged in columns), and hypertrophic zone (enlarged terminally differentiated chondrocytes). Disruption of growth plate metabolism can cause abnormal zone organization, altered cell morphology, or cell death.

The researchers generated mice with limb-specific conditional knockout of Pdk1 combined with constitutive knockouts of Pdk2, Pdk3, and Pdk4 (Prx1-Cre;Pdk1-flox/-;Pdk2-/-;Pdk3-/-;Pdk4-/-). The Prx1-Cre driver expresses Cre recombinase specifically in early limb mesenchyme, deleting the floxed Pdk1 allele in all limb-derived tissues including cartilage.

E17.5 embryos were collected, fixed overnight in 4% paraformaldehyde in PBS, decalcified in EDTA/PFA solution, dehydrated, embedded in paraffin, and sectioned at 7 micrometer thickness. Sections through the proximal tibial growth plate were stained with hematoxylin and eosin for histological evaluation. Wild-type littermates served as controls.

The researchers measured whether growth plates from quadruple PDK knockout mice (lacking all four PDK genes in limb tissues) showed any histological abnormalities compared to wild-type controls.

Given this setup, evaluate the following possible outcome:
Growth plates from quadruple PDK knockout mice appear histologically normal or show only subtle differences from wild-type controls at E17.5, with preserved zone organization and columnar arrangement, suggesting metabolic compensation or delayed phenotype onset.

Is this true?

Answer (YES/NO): YES